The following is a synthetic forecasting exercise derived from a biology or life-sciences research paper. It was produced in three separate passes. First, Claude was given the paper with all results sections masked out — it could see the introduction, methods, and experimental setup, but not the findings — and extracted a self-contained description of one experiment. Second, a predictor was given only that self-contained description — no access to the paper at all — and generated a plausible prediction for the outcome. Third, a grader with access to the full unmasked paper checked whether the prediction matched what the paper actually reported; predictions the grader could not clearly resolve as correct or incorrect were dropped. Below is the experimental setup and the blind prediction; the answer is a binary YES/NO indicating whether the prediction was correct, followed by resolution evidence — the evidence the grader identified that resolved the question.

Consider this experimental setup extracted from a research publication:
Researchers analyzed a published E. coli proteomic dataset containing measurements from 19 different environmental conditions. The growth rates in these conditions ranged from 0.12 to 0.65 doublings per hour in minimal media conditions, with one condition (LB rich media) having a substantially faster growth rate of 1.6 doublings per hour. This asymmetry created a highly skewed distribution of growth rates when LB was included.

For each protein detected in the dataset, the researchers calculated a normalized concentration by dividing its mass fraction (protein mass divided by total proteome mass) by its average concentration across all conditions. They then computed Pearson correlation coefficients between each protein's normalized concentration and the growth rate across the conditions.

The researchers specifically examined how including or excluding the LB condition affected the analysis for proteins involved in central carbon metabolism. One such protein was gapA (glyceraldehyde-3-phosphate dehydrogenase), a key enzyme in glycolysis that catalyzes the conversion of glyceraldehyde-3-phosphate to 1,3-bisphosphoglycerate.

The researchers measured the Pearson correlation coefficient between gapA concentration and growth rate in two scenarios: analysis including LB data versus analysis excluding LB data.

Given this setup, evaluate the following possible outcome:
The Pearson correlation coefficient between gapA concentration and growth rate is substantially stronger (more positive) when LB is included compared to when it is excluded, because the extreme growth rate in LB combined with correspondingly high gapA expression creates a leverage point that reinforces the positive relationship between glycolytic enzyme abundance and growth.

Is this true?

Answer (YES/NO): NO